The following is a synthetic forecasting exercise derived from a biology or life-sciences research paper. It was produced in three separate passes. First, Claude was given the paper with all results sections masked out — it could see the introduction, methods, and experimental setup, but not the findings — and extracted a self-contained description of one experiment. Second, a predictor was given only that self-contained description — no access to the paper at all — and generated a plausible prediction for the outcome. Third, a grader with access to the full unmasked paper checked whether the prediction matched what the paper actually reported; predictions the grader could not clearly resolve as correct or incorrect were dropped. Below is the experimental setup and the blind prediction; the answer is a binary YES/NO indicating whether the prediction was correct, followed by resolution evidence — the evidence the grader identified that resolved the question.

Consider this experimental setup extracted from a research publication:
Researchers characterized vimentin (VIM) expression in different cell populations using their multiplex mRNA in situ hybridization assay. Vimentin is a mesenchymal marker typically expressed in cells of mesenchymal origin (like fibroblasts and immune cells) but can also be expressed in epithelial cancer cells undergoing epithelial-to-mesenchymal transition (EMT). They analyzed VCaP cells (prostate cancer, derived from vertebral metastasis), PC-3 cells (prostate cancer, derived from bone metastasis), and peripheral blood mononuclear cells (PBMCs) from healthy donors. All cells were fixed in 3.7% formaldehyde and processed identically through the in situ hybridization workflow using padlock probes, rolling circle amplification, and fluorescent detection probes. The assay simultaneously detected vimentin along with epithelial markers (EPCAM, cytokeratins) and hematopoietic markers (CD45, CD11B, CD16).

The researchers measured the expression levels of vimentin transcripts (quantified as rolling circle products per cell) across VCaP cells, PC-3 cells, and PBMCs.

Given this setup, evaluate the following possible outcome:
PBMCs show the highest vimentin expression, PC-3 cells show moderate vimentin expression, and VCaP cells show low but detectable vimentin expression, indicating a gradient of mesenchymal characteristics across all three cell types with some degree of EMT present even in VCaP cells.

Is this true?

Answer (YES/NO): NO